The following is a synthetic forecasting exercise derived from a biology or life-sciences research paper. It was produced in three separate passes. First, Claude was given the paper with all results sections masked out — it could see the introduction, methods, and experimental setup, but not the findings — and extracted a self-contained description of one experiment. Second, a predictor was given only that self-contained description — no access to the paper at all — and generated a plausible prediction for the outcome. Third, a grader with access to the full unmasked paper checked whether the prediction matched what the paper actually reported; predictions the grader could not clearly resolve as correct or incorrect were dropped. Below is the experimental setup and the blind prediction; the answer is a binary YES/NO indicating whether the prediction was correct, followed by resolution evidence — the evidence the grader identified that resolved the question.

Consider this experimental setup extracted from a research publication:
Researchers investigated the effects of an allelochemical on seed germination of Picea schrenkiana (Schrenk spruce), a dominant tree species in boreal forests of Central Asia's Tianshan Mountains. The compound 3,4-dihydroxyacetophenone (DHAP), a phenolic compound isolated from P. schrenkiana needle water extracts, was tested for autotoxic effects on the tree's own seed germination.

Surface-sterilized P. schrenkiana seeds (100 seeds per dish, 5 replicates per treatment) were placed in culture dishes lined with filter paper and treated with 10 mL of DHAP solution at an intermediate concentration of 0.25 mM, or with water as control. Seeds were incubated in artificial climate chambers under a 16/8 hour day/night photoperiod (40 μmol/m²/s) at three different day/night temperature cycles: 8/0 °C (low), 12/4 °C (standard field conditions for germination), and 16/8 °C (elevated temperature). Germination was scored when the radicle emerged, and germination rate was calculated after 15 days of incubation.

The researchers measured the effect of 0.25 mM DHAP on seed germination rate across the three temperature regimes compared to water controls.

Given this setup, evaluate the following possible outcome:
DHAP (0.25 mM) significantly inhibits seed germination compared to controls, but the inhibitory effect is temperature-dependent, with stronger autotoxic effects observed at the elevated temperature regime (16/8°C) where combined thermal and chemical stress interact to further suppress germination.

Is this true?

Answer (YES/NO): NO